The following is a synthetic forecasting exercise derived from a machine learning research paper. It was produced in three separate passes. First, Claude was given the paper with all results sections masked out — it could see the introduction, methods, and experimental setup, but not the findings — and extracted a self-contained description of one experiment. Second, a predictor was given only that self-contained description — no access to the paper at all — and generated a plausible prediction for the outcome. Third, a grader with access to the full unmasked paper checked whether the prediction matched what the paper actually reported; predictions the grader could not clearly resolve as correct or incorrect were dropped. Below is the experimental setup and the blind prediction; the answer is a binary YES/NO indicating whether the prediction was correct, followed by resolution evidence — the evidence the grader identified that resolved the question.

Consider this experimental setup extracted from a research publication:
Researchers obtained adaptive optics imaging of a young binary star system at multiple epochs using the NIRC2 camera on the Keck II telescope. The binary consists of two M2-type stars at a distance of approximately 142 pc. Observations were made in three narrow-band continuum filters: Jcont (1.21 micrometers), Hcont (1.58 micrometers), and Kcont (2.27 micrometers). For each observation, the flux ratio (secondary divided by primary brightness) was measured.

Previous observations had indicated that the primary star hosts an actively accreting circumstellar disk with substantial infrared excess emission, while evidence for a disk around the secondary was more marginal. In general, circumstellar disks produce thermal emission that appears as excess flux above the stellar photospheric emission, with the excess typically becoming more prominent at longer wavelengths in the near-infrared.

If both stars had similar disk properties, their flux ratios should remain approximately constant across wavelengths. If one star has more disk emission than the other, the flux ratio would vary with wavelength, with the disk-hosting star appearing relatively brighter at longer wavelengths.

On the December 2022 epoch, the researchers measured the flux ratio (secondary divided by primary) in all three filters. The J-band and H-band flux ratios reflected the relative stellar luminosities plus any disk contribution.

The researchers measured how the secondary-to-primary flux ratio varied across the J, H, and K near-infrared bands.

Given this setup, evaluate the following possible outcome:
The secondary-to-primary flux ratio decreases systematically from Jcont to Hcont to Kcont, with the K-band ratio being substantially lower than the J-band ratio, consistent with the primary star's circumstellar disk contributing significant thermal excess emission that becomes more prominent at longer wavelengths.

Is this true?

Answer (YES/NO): YES